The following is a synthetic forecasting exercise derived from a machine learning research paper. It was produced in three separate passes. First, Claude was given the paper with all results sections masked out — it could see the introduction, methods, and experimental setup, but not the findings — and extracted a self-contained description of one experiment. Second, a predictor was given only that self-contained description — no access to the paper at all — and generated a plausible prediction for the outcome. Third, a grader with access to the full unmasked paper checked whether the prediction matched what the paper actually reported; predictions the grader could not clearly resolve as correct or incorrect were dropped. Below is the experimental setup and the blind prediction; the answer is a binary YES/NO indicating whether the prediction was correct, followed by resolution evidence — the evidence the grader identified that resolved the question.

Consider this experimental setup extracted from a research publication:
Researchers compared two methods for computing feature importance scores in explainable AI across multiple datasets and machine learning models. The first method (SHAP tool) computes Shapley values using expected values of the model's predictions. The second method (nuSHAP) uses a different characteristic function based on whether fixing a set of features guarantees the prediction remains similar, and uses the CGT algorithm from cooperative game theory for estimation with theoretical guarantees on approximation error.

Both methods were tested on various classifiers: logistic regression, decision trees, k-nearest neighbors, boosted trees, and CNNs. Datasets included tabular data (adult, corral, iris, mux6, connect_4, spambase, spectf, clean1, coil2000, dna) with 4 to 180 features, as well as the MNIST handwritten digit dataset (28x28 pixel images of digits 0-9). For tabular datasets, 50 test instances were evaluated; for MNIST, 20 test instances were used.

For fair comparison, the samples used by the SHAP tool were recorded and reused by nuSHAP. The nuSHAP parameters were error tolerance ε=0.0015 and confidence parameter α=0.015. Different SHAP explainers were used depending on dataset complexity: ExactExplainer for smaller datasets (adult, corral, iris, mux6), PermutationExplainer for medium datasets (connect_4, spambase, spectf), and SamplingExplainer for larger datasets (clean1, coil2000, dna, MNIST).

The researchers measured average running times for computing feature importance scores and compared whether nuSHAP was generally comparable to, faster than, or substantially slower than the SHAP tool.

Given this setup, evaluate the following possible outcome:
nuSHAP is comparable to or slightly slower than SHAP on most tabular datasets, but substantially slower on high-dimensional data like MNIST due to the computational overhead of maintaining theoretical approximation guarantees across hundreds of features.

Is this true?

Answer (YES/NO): NO